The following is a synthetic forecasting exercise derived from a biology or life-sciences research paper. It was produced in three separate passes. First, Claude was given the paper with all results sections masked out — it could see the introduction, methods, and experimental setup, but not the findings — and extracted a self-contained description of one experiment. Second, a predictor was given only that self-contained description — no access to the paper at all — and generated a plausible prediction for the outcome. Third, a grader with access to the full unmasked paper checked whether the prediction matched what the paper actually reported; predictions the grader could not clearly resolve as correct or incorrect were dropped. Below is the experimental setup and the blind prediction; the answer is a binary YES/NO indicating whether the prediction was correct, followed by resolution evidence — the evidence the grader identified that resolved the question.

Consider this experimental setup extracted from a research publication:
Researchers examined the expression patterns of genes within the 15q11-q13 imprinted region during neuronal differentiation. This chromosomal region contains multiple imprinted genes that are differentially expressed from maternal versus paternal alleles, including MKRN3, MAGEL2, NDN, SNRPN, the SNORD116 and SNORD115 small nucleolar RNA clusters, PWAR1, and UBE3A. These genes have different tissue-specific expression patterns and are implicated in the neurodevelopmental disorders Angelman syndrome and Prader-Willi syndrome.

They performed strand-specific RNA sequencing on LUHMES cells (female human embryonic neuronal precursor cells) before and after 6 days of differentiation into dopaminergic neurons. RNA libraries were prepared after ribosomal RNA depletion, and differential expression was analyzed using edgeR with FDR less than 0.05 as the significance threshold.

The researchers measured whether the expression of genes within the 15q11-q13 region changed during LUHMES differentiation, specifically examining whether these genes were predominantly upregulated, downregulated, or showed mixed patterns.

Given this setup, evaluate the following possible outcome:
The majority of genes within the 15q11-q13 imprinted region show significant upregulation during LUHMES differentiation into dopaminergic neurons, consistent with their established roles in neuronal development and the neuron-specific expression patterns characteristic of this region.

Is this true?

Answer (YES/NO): YES